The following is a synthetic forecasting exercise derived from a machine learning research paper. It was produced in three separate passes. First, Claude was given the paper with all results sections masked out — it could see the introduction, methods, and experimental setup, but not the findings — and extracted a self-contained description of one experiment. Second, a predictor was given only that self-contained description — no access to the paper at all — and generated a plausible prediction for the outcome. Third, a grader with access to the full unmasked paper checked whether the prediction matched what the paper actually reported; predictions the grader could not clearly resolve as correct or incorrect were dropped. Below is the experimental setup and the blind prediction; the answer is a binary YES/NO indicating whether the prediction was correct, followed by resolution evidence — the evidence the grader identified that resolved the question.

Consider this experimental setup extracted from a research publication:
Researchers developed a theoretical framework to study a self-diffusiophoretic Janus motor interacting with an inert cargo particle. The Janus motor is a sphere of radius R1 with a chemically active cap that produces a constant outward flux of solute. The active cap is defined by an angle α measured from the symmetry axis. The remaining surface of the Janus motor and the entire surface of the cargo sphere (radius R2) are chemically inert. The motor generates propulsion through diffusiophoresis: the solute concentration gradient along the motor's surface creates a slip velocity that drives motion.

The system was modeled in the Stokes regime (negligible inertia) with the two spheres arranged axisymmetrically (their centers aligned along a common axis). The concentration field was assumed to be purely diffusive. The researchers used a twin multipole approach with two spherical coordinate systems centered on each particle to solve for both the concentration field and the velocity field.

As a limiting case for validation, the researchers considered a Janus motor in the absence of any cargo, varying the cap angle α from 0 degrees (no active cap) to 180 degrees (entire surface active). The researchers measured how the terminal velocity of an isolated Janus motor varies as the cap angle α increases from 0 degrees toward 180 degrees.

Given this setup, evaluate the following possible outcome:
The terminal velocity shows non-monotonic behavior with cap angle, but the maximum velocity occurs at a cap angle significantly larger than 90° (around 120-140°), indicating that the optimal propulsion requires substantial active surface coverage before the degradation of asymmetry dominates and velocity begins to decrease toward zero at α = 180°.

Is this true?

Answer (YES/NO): NO